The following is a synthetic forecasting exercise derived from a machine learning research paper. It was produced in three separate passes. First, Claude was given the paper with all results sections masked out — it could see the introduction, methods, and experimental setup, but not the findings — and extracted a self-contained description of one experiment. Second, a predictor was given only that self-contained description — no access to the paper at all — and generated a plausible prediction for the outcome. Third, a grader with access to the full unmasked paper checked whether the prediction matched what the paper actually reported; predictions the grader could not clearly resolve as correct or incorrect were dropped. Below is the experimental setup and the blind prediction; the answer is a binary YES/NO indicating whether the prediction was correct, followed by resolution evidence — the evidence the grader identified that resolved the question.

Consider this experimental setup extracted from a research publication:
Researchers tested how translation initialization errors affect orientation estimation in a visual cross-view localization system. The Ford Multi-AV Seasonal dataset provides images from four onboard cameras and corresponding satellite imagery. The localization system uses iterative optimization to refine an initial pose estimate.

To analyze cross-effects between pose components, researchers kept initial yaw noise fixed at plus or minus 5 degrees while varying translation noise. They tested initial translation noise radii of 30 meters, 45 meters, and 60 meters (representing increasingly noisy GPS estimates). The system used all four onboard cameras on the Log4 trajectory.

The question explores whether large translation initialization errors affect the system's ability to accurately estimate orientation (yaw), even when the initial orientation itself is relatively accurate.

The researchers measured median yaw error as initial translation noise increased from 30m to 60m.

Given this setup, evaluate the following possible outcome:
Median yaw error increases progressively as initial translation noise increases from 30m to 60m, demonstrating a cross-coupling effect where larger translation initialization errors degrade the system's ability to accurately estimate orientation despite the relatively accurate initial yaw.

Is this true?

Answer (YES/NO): YES